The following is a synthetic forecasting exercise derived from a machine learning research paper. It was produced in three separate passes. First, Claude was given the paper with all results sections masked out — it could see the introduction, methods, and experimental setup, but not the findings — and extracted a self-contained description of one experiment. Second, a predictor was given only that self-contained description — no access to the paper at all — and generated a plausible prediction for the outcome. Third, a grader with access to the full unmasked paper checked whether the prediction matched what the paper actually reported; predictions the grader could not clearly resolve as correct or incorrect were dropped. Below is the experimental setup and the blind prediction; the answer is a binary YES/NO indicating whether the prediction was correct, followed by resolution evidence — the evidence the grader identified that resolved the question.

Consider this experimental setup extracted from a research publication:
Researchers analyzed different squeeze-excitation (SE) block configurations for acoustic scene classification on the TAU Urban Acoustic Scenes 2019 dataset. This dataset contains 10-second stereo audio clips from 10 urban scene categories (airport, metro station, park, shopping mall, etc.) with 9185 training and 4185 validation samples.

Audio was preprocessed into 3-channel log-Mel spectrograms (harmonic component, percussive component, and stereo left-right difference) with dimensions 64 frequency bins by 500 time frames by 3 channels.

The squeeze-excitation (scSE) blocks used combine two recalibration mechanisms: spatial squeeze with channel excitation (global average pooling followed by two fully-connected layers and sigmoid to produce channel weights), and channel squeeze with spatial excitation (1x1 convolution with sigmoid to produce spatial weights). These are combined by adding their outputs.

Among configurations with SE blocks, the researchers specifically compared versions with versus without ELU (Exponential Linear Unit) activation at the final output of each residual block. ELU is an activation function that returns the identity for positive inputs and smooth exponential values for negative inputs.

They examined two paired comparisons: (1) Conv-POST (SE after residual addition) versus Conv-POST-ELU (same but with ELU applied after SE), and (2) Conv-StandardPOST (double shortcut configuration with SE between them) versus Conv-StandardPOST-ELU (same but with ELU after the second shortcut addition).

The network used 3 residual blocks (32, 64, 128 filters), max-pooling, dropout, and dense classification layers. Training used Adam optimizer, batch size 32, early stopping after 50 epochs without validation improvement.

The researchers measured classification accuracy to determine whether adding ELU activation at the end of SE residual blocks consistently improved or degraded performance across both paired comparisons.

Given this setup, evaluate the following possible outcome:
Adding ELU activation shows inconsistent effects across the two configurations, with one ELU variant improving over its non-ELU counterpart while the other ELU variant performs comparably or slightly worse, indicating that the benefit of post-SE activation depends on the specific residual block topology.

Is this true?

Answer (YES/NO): NO